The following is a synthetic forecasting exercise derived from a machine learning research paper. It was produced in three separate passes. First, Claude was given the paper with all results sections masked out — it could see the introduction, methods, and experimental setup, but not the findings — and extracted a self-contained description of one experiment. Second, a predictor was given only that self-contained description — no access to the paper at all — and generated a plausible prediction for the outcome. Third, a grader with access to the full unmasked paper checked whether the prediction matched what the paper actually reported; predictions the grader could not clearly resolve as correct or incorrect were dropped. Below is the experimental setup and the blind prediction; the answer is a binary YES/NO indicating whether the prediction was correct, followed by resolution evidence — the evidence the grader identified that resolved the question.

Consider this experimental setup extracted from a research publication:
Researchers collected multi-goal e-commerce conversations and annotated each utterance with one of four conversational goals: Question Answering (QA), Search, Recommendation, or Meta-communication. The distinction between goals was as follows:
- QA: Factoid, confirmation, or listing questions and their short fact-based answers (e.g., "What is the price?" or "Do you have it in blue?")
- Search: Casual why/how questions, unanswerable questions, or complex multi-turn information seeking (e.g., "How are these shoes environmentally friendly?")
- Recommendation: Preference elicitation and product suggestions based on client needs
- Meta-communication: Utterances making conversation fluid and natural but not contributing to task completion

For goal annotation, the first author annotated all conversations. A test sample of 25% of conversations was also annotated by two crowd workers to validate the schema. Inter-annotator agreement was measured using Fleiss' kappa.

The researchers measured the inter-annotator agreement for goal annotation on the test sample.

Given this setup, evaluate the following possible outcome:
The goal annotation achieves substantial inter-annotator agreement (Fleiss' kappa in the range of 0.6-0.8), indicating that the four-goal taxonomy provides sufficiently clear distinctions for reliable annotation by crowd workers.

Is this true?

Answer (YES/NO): NO